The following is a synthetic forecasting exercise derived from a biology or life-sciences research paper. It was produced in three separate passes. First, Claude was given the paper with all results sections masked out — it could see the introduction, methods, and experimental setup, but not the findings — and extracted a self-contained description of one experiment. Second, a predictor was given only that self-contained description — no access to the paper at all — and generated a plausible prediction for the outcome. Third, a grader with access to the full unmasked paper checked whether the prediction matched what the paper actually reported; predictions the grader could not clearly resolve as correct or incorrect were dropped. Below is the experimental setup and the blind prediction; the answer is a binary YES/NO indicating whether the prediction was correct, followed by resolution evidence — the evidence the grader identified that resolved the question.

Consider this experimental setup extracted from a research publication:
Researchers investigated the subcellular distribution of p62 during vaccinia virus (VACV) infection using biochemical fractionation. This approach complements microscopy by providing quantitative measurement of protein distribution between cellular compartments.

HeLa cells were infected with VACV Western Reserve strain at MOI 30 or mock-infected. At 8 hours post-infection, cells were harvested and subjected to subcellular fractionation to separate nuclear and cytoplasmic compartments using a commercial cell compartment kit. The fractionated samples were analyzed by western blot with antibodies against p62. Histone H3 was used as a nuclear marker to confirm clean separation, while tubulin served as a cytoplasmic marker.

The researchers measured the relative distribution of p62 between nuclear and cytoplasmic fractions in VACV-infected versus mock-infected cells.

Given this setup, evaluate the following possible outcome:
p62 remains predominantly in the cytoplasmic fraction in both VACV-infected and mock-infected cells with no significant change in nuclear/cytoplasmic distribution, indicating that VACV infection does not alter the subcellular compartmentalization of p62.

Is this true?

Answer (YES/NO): NO